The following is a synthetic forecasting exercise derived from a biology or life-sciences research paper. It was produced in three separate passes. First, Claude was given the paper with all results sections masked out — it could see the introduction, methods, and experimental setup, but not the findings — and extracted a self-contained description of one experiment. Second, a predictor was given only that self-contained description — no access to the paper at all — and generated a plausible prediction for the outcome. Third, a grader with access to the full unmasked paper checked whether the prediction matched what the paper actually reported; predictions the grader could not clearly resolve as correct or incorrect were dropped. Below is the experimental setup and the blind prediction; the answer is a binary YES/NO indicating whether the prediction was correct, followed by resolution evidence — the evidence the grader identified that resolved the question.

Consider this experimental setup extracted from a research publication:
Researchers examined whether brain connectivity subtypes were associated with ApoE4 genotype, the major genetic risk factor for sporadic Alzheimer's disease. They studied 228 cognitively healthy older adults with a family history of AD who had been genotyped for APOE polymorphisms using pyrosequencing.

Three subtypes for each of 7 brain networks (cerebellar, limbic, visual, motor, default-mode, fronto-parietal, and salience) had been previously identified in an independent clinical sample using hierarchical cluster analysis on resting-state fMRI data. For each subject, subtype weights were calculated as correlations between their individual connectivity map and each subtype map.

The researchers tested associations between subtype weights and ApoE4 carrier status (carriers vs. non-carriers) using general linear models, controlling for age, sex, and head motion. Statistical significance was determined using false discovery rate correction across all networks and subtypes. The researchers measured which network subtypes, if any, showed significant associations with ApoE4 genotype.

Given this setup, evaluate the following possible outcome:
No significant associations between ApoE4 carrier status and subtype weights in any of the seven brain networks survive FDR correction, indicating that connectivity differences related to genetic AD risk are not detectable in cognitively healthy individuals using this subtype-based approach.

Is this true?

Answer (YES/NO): NO